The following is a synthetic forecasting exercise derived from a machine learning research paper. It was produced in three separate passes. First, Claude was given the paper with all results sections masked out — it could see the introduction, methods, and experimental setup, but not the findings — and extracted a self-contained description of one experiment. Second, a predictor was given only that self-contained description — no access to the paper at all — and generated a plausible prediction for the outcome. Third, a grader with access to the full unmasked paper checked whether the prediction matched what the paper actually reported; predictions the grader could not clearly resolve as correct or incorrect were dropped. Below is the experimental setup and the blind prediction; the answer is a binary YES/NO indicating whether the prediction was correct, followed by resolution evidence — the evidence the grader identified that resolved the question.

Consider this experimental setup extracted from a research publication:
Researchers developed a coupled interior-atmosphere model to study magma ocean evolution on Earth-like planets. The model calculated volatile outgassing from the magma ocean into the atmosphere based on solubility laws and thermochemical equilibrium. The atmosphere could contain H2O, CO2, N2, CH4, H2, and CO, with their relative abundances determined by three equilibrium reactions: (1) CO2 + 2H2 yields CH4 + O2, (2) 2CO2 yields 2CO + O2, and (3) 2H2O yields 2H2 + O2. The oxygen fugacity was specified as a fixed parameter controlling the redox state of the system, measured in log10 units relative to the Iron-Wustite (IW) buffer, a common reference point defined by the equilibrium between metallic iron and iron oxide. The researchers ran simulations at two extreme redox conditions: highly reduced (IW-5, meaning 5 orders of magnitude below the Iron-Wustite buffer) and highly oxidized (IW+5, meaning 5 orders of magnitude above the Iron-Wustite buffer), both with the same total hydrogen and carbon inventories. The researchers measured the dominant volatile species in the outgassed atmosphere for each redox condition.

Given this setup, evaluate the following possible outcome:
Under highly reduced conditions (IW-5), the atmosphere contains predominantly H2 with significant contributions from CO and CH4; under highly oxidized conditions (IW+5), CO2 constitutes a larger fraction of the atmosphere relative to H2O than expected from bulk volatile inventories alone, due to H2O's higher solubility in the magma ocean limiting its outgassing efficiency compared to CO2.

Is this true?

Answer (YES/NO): NO